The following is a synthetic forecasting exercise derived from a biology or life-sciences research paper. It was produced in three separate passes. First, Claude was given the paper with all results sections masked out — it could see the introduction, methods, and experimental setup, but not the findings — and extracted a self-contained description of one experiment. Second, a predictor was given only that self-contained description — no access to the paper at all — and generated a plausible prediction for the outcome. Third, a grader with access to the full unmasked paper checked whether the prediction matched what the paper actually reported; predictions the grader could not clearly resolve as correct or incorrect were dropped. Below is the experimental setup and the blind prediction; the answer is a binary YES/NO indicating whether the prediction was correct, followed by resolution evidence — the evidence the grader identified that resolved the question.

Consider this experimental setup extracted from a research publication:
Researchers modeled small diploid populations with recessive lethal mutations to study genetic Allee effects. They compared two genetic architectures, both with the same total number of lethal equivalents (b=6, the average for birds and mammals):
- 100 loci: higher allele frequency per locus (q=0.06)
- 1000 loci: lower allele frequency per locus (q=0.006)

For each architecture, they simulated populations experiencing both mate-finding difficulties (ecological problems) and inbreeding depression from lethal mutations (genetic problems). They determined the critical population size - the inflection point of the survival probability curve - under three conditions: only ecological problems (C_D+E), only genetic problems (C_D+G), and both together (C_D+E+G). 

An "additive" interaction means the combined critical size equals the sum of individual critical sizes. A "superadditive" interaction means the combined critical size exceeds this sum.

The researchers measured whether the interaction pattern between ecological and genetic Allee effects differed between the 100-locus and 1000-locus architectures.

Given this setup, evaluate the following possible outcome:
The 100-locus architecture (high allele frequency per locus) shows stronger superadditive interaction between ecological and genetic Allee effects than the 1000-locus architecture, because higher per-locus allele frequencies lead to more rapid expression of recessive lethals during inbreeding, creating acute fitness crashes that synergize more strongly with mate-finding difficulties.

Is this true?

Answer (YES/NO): YES